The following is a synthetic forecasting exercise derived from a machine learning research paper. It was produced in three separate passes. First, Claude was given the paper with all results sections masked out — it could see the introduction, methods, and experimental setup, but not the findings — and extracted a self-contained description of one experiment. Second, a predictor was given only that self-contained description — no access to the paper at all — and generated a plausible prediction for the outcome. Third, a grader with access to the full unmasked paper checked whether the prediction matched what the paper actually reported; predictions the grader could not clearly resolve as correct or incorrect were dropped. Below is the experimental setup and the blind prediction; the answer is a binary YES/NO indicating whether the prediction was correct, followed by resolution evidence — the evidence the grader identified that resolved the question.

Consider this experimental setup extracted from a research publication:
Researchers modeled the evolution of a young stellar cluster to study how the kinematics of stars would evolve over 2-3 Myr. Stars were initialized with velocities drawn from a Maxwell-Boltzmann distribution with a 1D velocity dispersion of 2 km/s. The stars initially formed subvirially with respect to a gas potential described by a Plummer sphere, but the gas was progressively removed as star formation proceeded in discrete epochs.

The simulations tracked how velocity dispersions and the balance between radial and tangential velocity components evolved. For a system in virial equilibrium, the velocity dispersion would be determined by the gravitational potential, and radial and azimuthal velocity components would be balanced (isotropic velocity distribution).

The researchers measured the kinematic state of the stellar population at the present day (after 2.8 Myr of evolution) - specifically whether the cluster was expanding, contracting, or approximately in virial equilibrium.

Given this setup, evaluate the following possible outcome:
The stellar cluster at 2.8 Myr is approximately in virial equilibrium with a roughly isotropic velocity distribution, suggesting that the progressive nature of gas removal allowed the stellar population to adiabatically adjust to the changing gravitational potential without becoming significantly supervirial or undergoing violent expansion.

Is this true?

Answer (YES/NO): YES